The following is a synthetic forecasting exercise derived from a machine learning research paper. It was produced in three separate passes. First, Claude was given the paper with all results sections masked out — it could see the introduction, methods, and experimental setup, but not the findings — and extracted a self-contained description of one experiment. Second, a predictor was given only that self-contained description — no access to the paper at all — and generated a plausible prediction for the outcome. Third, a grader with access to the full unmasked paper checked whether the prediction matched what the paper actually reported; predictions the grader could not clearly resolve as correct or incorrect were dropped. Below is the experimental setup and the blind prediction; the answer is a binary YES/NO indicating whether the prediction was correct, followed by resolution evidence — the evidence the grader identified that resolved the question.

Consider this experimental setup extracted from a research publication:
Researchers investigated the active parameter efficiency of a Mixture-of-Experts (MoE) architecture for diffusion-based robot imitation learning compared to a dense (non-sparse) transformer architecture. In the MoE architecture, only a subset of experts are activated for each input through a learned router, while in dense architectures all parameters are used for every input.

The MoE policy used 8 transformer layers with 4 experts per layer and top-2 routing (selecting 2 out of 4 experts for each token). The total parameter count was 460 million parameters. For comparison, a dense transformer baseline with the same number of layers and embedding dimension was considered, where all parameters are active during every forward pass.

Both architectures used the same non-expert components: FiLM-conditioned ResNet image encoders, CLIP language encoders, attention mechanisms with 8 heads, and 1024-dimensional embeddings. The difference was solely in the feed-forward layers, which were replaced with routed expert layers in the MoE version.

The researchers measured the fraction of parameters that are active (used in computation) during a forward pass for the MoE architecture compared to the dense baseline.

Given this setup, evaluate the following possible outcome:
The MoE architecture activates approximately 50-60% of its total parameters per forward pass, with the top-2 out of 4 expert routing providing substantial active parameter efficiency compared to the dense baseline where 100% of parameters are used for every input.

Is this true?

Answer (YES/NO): YES